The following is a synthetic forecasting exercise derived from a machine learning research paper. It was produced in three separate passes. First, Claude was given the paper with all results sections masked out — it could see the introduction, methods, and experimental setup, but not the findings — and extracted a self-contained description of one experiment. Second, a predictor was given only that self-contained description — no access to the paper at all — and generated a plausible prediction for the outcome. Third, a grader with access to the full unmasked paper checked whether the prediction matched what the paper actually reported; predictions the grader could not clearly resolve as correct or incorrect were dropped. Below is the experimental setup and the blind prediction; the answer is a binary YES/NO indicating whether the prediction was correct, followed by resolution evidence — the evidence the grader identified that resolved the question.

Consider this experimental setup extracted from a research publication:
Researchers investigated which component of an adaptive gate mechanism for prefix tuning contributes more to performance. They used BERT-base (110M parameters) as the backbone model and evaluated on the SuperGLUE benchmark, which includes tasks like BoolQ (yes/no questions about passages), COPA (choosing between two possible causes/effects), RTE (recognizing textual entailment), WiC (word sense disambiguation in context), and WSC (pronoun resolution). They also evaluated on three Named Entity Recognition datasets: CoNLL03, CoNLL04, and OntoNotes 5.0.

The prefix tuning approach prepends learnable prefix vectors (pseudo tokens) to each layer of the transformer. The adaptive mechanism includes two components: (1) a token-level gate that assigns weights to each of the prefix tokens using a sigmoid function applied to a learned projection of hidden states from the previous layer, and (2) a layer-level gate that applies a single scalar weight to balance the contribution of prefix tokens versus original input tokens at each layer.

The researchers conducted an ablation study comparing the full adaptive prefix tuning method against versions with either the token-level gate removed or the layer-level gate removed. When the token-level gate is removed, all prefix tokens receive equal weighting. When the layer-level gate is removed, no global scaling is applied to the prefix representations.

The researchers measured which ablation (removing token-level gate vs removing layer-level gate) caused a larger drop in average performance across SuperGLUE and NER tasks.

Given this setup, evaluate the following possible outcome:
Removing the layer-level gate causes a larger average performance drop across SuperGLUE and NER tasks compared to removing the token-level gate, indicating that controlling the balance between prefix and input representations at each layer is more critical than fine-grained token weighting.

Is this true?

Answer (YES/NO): YES